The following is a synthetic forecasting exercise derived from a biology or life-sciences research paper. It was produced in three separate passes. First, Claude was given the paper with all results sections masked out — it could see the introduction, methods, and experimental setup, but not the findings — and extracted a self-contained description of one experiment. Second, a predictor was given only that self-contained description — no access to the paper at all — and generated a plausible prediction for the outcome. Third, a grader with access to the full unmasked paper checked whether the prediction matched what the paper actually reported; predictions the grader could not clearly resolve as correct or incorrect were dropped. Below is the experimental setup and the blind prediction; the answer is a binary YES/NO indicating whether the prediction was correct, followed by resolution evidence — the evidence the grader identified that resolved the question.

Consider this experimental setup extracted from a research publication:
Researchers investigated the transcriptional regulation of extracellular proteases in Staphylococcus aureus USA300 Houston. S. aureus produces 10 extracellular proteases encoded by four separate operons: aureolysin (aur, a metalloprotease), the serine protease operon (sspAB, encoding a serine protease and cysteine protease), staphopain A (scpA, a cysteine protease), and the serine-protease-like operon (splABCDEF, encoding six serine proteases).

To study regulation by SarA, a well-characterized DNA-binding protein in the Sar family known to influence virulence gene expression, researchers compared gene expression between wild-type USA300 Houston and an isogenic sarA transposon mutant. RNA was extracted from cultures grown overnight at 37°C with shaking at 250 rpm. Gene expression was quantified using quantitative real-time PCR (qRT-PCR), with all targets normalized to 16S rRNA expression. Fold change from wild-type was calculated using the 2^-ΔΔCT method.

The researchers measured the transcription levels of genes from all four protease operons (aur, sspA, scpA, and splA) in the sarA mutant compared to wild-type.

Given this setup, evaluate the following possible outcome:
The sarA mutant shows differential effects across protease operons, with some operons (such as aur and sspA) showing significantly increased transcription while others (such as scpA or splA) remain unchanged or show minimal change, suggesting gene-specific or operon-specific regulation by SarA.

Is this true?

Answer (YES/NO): NO